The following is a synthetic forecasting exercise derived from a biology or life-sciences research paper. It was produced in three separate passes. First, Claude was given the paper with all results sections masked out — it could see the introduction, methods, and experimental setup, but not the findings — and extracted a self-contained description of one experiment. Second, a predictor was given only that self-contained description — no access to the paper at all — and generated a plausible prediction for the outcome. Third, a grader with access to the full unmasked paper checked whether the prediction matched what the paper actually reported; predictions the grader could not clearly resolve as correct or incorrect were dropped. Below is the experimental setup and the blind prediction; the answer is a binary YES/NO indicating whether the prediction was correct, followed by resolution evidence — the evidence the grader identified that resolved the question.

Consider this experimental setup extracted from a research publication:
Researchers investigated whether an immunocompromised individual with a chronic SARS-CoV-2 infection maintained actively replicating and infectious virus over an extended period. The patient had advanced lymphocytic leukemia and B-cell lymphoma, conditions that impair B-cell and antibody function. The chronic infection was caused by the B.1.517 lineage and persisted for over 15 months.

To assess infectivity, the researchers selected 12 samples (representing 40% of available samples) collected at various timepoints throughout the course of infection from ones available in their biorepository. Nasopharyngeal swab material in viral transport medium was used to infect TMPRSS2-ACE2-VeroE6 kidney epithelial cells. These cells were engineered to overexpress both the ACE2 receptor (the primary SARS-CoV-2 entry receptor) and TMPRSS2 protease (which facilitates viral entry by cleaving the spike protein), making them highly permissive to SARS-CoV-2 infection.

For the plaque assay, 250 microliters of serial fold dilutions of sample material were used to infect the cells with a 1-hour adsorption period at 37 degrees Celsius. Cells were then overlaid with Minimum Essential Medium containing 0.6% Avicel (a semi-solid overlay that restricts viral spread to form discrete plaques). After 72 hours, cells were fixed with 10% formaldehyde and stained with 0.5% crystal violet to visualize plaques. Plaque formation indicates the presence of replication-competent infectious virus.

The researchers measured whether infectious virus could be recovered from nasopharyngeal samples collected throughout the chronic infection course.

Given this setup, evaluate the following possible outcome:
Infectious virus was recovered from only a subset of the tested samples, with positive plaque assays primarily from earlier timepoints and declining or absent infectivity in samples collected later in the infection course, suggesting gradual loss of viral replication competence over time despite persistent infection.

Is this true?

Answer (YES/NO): NO